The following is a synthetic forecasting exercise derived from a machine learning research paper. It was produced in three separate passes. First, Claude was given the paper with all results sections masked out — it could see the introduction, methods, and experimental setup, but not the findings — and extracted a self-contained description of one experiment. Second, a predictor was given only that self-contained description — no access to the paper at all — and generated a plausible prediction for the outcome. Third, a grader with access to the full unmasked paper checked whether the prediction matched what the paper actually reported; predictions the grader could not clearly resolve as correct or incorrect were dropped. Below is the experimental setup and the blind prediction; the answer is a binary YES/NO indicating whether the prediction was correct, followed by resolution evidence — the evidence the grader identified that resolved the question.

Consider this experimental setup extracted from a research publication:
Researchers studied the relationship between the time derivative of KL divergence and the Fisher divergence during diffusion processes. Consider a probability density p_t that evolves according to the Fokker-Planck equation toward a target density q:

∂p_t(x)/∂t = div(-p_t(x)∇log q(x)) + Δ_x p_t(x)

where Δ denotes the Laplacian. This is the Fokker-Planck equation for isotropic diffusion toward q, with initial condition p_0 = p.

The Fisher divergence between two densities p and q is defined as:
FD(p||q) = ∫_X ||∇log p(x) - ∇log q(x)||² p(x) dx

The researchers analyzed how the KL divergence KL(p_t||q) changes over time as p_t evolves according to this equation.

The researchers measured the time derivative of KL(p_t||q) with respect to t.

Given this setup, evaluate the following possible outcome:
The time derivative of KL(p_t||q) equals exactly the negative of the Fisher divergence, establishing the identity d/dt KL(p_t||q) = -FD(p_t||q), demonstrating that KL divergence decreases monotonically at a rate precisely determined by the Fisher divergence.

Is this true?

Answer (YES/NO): YES